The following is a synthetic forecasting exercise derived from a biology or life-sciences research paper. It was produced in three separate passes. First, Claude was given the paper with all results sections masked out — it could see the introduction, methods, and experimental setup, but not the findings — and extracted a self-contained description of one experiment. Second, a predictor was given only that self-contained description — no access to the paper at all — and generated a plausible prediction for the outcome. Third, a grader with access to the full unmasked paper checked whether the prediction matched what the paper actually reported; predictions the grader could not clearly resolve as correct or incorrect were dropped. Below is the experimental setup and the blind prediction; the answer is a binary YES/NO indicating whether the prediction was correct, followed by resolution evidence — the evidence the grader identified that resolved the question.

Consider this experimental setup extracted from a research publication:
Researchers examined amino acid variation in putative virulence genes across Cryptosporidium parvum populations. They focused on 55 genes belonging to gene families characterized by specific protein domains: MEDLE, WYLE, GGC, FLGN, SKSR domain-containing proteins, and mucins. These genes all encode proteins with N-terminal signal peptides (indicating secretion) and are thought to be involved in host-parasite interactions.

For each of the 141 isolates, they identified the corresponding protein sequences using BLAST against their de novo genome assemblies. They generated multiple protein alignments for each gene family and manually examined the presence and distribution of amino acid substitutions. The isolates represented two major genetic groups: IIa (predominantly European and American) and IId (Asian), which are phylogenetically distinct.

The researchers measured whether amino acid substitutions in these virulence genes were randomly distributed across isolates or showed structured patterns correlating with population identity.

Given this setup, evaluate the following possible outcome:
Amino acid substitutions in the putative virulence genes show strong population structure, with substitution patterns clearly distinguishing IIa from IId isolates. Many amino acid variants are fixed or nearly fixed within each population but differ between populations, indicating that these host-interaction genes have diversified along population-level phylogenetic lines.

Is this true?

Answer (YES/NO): NO